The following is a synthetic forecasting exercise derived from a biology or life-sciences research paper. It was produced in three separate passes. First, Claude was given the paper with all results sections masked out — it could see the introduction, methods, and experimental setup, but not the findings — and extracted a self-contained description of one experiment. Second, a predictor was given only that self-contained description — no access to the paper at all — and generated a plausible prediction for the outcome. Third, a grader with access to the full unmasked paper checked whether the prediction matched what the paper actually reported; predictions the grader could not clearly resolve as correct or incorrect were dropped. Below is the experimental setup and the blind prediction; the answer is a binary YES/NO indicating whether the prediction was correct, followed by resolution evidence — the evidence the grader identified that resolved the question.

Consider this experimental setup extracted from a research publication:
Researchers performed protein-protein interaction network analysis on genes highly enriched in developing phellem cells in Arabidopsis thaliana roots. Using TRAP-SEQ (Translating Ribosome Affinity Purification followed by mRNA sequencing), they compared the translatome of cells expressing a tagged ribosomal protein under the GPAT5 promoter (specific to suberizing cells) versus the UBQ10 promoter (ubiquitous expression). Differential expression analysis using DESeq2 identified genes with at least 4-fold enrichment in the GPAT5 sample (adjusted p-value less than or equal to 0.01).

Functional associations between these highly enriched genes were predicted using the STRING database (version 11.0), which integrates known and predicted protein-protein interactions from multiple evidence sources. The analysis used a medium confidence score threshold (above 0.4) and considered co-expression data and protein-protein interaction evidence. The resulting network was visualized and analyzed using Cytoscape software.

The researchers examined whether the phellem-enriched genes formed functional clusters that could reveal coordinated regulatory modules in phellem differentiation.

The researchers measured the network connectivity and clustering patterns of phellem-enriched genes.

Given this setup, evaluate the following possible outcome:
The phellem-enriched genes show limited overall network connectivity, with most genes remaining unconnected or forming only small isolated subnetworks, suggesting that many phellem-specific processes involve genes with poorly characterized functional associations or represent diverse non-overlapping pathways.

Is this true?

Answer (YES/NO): NO